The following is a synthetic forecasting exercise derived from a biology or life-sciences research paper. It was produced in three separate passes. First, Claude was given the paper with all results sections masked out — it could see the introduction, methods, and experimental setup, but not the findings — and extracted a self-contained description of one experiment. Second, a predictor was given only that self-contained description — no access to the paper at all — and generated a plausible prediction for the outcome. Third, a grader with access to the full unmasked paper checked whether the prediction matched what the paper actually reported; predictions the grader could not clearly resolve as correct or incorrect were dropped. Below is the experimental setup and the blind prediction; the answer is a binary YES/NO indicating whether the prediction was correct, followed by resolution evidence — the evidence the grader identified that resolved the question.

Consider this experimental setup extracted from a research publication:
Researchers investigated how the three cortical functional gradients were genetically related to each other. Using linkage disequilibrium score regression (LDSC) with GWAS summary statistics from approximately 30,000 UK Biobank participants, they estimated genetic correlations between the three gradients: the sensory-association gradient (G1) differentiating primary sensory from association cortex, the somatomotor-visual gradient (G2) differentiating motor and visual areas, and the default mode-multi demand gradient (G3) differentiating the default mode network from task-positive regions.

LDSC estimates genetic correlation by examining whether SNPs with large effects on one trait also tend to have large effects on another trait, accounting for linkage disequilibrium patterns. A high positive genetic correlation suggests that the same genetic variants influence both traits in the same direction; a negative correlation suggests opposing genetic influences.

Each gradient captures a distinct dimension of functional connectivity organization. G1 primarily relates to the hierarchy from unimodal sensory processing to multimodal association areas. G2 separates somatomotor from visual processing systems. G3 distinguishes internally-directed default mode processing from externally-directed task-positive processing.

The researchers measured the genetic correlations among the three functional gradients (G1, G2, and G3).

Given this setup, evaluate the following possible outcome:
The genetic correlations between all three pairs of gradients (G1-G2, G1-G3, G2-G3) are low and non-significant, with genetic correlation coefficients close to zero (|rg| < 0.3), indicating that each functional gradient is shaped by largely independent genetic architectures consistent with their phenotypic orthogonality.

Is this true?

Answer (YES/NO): NO